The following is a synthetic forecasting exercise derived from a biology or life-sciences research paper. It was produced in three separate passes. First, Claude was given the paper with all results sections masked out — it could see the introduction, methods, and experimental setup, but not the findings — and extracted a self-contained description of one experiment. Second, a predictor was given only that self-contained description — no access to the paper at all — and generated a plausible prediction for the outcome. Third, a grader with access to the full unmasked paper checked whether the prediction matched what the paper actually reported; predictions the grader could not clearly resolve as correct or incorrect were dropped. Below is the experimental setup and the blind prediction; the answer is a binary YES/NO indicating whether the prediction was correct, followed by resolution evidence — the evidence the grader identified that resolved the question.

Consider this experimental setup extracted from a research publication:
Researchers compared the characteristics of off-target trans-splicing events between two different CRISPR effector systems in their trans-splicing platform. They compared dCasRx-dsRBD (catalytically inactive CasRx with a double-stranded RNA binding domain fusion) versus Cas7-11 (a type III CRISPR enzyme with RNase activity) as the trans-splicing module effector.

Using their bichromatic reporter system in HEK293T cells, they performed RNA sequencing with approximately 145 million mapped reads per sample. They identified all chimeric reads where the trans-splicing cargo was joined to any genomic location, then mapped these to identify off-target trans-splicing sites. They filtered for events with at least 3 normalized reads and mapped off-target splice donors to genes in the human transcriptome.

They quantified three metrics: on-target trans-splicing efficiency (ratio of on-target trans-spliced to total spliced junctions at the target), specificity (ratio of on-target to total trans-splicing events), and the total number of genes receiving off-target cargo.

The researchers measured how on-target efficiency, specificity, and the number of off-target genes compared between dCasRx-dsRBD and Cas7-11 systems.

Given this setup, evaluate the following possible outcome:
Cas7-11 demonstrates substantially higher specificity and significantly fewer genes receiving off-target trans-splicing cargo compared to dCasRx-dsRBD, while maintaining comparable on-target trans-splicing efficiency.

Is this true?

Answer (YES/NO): NO